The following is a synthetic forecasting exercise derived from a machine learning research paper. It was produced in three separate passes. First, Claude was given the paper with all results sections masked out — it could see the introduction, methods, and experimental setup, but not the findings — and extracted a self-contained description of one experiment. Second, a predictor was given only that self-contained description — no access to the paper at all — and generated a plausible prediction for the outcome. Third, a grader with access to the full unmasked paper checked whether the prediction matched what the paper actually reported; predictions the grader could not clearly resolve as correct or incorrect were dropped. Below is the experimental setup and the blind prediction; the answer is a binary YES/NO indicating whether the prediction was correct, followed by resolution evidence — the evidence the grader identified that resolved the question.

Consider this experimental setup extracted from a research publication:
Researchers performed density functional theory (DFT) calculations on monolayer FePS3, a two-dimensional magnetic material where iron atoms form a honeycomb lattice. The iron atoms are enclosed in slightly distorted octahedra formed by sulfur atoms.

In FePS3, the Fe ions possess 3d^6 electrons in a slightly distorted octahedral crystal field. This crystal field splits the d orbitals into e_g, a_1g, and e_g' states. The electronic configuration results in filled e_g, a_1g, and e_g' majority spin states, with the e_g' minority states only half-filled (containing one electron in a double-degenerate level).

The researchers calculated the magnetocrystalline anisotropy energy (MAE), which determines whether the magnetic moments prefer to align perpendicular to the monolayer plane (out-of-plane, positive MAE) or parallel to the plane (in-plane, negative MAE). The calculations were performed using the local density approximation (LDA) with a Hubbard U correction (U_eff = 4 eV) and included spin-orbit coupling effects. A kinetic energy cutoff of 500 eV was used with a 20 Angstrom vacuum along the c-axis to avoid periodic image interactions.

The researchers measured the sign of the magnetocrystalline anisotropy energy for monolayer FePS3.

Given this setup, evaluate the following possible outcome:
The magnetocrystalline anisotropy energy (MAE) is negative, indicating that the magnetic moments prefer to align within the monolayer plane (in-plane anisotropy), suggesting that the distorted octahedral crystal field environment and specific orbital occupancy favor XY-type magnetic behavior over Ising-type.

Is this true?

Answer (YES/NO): NO